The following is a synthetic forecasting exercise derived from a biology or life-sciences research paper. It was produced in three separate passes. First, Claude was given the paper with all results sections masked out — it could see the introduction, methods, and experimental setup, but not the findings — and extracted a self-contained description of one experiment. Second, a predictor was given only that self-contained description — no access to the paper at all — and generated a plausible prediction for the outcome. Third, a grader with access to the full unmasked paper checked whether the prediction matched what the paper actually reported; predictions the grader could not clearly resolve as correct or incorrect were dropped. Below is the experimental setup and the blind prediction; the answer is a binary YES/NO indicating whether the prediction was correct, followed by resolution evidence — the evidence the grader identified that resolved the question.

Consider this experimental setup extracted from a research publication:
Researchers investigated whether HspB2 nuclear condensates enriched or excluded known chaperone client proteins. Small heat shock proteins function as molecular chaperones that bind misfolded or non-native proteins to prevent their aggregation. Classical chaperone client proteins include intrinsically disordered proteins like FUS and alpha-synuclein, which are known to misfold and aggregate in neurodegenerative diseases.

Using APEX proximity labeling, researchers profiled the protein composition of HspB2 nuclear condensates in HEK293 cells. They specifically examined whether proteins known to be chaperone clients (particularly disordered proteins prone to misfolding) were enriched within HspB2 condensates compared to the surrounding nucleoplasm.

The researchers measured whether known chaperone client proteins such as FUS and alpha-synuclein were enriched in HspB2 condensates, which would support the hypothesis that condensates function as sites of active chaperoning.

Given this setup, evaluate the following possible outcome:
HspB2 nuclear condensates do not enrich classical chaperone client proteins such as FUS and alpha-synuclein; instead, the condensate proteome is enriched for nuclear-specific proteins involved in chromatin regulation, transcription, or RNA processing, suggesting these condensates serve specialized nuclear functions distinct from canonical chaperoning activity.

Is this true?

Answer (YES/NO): NO